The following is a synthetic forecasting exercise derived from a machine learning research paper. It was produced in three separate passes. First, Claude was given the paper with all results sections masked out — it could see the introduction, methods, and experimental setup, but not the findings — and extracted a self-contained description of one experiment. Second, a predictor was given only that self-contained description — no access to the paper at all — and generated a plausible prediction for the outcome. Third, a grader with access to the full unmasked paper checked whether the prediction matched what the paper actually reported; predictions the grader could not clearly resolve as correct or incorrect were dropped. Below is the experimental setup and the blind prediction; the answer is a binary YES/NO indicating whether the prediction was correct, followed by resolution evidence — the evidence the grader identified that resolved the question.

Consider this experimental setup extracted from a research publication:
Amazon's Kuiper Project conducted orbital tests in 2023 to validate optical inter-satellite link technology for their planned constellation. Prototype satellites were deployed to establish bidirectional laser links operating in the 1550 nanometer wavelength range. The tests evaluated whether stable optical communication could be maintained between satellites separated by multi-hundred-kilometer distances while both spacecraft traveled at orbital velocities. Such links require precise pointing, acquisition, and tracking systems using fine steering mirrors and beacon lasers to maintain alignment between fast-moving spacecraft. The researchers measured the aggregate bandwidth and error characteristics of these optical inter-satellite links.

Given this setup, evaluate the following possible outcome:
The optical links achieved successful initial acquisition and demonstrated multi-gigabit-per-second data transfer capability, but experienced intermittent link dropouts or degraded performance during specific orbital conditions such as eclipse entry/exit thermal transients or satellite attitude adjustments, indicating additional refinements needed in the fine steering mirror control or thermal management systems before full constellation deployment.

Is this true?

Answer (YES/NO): NO